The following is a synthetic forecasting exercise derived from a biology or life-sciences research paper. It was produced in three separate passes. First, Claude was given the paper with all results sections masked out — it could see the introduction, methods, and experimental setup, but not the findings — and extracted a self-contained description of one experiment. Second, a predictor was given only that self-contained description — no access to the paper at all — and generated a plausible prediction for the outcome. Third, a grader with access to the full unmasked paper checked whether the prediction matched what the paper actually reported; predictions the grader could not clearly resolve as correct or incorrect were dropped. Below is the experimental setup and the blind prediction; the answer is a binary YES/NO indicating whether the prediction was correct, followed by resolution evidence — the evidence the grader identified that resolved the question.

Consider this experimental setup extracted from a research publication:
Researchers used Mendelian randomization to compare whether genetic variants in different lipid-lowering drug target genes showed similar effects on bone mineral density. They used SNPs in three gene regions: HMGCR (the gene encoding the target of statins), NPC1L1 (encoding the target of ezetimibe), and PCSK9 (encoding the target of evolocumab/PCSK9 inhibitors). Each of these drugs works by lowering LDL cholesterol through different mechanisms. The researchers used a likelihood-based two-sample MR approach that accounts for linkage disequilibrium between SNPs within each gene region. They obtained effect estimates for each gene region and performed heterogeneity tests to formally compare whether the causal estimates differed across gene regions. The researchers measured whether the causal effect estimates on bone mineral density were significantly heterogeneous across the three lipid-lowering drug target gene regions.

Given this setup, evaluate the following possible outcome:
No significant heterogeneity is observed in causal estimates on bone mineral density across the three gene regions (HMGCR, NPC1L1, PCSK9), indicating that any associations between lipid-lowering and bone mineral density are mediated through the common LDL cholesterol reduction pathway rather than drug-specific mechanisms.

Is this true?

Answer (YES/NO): NO